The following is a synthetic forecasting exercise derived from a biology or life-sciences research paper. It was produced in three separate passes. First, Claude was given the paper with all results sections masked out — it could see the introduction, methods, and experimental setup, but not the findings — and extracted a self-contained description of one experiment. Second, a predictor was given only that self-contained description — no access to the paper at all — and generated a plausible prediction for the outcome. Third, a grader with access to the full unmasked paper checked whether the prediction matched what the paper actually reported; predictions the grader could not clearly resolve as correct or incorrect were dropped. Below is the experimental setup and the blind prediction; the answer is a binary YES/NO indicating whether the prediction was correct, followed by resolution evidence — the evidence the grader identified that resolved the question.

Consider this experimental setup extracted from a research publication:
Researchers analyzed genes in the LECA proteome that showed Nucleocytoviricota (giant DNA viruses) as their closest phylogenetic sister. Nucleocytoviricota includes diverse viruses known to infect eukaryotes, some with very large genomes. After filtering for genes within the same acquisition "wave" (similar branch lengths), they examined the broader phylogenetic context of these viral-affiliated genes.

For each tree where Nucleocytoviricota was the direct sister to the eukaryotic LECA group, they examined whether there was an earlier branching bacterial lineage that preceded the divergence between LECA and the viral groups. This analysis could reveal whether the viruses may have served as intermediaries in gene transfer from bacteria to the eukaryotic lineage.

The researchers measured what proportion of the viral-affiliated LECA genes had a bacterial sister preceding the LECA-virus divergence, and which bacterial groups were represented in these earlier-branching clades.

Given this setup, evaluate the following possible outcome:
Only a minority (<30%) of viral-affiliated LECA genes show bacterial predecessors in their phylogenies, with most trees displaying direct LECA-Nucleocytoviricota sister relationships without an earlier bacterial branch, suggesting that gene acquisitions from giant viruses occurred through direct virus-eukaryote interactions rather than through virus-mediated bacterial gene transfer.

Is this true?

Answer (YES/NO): NO